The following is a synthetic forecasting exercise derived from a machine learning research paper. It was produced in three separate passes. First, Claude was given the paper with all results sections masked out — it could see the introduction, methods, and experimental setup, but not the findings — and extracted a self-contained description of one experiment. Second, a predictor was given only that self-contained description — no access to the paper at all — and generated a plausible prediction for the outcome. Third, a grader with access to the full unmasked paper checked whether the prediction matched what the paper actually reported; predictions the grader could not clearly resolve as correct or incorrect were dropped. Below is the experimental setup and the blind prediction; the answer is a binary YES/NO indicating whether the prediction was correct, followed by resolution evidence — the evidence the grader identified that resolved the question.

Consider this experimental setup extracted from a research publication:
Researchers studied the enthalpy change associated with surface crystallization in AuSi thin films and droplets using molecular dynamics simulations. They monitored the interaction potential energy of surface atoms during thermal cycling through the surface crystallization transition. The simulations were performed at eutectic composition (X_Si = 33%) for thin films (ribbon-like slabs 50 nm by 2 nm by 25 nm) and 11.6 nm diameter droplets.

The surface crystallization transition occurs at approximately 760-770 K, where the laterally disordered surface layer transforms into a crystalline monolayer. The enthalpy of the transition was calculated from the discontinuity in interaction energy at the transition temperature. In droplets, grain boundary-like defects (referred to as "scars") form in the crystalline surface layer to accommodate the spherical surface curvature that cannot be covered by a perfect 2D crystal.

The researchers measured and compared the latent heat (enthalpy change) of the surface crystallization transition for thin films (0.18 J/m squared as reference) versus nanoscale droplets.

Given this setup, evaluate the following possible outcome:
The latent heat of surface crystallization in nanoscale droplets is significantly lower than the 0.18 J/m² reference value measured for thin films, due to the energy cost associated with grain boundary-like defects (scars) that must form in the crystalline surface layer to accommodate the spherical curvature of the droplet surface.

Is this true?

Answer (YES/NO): NO